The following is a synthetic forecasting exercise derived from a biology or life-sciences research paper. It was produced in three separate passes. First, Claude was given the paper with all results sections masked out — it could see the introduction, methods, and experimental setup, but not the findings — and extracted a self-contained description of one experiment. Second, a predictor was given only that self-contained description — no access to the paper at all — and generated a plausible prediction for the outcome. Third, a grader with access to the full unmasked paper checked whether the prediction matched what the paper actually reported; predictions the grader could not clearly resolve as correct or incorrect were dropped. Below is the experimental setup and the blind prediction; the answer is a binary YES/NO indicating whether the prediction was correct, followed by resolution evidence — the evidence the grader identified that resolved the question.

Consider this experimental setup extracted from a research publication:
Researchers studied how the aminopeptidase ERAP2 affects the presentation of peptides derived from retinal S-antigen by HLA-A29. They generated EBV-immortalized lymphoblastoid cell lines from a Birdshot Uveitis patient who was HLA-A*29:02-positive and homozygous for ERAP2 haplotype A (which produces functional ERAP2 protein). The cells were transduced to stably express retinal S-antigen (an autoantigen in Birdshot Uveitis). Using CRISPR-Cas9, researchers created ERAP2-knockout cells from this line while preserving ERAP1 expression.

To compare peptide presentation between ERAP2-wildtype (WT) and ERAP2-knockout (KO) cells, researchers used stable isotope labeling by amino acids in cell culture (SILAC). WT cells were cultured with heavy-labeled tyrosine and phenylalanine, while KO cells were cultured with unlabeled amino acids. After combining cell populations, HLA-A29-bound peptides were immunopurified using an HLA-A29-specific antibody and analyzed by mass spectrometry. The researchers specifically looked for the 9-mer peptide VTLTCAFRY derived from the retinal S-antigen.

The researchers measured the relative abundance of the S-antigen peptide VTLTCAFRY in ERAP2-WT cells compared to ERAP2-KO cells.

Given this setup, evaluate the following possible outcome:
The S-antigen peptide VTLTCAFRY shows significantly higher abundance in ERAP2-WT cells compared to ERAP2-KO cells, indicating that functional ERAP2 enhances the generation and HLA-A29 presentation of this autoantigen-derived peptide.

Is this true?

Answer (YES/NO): NO